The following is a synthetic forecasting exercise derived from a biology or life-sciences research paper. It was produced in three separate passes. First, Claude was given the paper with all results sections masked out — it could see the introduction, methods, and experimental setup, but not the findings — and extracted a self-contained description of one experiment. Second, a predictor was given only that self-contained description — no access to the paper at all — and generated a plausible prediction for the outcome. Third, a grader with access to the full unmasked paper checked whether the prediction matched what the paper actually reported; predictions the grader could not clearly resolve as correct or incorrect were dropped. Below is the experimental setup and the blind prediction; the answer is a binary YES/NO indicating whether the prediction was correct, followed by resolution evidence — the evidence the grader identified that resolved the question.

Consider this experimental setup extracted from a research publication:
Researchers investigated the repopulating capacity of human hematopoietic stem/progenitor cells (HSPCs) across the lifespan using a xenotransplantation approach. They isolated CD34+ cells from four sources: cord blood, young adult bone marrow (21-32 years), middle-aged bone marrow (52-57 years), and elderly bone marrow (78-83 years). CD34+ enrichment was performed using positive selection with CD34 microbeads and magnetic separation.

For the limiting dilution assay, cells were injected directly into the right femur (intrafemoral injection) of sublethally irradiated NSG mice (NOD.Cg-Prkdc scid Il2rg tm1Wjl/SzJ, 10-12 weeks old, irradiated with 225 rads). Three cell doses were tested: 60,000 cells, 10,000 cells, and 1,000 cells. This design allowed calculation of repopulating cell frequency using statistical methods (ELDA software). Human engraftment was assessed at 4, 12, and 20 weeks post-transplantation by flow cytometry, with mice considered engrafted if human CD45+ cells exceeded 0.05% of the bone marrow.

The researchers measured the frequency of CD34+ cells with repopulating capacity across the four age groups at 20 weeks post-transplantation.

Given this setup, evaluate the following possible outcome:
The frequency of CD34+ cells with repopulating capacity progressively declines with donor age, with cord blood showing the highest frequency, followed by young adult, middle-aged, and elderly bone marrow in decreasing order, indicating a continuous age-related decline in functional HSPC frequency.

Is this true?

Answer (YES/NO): NO